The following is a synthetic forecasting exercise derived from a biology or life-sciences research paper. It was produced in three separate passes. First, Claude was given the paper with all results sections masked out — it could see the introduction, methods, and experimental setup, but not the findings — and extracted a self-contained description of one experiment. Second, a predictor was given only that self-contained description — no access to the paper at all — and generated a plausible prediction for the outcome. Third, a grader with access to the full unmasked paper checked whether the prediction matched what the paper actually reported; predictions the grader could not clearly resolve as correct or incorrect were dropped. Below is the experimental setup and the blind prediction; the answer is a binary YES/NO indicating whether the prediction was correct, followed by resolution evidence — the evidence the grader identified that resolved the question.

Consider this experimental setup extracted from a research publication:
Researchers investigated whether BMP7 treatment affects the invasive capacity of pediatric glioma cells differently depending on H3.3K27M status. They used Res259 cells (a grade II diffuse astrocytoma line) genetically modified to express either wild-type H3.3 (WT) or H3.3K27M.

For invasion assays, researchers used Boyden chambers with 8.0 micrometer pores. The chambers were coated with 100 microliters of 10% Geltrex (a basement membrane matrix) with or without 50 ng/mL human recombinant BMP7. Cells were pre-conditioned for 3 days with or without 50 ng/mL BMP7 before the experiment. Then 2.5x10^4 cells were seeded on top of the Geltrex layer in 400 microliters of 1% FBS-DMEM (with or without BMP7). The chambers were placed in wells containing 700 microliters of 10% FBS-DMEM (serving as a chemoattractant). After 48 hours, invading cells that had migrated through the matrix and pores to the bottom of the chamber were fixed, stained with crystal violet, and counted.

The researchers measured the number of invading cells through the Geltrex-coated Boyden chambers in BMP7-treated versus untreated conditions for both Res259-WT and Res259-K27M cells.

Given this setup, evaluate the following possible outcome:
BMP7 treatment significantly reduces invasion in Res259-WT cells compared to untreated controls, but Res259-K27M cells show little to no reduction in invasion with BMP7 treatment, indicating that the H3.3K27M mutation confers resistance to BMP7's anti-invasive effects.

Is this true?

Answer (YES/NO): NO